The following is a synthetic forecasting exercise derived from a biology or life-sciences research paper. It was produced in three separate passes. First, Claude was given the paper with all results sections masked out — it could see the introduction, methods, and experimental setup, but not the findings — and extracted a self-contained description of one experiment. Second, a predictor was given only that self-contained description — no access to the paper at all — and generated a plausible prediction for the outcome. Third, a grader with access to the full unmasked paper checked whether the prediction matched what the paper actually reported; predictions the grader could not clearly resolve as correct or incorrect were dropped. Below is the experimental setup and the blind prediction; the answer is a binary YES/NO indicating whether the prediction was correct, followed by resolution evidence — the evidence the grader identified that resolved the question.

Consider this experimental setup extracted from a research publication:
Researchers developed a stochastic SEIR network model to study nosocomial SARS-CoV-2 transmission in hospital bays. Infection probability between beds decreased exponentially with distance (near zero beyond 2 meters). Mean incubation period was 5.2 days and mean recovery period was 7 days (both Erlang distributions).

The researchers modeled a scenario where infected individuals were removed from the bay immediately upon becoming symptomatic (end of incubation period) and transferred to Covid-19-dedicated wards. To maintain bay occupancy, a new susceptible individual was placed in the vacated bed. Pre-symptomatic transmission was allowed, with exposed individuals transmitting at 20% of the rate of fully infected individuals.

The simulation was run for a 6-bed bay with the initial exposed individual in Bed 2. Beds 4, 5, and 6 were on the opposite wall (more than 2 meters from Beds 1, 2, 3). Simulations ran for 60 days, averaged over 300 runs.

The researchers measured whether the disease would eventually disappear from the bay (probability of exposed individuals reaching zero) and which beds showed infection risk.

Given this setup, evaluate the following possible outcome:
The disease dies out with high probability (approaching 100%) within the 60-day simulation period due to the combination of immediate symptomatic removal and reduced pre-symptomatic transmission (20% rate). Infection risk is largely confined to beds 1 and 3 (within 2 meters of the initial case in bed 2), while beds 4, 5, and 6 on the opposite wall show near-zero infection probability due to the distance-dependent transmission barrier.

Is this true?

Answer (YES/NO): YES